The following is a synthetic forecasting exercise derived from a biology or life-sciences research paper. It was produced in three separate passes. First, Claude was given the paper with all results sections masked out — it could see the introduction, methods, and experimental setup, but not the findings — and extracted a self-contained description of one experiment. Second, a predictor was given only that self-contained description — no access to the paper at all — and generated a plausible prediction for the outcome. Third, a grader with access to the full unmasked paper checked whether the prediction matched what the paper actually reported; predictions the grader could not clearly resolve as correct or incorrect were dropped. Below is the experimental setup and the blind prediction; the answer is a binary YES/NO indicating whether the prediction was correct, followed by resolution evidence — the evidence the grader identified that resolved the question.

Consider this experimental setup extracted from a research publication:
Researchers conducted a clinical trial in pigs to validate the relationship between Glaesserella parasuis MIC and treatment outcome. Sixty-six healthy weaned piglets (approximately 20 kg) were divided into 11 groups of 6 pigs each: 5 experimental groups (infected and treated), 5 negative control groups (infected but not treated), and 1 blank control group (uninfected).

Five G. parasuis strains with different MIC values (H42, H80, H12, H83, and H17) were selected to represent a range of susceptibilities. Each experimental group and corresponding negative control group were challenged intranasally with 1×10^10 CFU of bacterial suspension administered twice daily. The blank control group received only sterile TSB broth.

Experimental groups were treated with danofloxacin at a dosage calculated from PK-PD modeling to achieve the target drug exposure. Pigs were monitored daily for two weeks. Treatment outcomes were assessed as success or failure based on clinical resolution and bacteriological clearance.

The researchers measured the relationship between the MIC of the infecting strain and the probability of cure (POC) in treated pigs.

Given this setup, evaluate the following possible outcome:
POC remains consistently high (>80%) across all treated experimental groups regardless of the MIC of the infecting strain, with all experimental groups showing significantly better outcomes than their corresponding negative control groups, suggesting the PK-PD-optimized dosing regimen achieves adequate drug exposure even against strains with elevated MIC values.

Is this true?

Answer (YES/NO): NO